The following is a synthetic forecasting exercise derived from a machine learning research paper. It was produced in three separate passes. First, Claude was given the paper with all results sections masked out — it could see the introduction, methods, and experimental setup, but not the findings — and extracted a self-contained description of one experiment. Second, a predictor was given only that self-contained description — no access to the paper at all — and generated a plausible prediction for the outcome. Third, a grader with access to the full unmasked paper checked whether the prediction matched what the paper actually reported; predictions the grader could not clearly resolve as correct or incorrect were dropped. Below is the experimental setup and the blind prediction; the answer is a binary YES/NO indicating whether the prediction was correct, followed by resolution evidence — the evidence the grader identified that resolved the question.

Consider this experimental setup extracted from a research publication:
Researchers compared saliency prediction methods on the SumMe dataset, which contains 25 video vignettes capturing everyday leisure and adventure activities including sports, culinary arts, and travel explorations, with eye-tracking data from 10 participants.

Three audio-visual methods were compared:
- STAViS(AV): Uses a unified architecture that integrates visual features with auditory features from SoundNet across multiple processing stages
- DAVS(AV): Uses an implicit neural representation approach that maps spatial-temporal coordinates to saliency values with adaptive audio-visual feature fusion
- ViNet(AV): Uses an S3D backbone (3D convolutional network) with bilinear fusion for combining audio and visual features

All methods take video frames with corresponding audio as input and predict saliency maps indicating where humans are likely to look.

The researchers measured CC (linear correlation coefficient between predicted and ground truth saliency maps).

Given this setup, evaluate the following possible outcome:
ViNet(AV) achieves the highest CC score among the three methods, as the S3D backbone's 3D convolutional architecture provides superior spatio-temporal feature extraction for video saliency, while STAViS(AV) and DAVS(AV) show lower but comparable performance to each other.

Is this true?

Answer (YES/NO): YES